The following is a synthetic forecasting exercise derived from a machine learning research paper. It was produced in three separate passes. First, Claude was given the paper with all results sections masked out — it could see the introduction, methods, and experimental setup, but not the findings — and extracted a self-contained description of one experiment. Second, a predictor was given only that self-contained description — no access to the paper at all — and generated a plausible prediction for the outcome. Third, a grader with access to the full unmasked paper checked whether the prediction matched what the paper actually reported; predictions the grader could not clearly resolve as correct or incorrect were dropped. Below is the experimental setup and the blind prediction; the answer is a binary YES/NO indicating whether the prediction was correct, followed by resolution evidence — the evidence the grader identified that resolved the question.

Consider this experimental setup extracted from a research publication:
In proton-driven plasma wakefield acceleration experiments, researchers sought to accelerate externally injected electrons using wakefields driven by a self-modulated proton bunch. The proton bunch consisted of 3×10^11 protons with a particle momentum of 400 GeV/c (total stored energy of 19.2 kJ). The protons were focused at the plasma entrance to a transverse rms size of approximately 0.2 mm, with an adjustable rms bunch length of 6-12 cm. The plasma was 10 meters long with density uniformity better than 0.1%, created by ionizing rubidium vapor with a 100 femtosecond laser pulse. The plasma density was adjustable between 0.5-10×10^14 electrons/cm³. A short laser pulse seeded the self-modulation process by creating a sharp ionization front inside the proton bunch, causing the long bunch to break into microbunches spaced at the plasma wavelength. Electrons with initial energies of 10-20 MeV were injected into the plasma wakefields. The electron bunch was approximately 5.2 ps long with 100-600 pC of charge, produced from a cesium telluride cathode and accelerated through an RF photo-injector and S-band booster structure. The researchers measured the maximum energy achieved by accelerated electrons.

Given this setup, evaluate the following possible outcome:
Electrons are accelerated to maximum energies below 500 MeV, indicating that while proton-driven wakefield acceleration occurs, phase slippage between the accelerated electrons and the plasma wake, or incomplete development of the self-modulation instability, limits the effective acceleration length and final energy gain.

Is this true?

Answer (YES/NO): NO